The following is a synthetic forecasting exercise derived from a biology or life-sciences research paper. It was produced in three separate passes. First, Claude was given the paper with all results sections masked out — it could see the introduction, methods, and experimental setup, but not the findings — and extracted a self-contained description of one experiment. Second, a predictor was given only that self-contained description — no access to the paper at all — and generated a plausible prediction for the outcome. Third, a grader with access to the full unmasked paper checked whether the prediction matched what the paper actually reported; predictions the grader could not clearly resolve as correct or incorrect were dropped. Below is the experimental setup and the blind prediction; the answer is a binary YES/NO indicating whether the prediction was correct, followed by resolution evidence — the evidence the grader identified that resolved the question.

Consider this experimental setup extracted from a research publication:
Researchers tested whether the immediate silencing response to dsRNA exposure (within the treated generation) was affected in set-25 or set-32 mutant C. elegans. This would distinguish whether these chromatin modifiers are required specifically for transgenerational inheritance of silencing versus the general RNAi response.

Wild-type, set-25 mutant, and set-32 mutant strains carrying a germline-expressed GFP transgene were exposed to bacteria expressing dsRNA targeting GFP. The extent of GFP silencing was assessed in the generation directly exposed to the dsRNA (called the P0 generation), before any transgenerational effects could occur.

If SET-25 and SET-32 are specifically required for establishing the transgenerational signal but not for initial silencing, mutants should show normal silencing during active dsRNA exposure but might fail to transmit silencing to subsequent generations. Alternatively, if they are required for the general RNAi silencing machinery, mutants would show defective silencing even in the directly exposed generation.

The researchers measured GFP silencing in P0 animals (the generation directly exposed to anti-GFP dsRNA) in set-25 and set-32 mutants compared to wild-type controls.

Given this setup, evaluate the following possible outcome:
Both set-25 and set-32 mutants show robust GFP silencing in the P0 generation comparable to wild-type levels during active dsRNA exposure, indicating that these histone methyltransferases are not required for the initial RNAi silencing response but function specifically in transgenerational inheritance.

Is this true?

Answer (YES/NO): YES